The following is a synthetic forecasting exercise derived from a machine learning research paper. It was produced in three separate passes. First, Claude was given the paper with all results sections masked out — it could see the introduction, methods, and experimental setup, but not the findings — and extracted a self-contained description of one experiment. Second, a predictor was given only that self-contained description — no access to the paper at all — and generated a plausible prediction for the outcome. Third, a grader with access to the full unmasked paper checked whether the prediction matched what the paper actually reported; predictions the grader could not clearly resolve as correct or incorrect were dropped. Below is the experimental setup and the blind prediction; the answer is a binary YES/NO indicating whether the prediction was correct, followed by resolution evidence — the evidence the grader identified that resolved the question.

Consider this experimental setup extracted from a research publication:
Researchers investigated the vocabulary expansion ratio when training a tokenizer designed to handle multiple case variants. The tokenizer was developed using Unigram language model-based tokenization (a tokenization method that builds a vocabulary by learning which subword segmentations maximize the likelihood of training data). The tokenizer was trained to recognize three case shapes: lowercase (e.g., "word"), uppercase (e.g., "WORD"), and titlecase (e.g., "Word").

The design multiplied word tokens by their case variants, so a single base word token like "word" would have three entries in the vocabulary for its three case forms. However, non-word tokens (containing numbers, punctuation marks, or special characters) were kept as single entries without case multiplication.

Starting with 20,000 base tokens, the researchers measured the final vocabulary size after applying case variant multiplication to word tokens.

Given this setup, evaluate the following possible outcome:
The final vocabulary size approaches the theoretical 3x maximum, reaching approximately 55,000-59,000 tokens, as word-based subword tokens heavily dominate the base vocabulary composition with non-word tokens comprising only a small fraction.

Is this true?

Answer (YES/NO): YES